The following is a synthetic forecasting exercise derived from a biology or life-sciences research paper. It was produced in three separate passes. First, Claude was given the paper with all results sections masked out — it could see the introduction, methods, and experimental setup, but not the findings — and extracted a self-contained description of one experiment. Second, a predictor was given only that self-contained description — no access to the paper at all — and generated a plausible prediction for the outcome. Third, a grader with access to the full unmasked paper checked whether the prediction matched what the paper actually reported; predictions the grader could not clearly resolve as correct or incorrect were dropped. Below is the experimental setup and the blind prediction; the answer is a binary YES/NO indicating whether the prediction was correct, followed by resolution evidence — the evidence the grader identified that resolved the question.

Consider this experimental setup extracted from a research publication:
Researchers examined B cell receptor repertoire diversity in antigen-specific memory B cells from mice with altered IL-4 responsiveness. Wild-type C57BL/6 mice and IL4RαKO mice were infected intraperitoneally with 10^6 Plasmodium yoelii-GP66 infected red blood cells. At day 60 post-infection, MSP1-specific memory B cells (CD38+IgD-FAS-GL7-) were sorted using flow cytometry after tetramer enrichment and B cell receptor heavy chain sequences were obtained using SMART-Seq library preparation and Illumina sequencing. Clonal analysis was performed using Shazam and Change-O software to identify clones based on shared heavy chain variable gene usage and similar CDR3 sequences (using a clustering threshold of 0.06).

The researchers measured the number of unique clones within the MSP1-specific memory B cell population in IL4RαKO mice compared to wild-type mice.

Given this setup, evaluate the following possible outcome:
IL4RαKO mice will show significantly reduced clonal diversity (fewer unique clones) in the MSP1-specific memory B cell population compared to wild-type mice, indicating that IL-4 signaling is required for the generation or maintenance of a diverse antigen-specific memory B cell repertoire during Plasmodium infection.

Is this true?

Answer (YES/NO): NO